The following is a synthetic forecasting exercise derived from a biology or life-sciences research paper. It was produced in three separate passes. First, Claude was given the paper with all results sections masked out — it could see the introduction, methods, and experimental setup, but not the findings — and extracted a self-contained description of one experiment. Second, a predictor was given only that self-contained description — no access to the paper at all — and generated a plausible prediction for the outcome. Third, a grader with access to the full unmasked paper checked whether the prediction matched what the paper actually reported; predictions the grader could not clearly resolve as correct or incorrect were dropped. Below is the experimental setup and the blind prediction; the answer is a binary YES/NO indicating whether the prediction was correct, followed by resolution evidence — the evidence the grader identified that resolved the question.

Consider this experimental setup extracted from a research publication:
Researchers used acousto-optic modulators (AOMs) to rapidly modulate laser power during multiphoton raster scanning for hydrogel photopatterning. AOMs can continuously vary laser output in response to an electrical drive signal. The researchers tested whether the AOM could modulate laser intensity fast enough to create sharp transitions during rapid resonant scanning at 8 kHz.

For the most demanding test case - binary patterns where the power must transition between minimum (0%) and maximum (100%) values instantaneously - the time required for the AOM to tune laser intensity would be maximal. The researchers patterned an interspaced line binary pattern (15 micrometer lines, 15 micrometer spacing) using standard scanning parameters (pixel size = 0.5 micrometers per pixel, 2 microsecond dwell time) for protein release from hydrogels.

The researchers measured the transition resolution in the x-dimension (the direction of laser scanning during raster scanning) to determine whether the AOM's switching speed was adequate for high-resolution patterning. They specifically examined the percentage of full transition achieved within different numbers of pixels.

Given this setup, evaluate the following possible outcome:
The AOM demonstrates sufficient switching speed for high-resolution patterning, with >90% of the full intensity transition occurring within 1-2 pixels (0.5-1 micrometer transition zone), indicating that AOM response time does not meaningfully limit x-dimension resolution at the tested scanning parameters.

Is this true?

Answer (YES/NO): NO